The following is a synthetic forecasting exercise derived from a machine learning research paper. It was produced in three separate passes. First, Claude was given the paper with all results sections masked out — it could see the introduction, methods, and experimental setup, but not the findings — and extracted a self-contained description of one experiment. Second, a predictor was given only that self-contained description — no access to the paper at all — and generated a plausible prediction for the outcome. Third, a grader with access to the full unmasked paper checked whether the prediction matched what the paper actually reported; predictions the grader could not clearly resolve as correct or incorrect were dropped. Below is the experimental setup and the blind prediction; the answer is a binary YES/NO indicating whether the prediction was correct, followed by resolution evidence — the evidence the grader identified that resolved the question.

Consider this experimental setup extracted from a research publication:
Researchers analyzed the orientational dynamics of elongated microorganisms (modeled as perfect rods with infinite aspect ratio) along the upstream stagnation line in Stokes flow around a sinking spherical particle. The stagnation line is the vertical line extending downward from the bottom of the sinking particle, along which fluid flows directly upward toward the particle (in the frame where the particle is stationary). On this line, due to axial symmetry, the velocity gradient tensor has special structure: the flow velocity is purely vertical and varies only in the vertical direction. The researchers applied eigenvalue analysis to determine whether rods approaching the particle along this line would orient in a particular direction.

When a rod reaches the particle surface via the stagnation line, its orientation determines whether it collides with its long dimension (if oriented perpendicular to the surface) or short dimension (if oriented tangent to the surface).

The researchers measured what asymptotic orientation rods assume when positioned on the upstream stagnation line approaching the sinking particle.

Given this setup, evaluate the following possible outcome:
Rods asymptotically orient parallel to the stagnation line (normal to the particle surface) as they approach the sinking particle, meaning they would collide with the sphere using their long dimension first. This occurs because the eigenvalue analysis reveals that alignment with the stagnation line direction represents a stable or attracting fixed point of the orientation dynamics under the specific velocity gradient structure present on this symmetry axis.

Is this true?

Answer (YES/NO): NO